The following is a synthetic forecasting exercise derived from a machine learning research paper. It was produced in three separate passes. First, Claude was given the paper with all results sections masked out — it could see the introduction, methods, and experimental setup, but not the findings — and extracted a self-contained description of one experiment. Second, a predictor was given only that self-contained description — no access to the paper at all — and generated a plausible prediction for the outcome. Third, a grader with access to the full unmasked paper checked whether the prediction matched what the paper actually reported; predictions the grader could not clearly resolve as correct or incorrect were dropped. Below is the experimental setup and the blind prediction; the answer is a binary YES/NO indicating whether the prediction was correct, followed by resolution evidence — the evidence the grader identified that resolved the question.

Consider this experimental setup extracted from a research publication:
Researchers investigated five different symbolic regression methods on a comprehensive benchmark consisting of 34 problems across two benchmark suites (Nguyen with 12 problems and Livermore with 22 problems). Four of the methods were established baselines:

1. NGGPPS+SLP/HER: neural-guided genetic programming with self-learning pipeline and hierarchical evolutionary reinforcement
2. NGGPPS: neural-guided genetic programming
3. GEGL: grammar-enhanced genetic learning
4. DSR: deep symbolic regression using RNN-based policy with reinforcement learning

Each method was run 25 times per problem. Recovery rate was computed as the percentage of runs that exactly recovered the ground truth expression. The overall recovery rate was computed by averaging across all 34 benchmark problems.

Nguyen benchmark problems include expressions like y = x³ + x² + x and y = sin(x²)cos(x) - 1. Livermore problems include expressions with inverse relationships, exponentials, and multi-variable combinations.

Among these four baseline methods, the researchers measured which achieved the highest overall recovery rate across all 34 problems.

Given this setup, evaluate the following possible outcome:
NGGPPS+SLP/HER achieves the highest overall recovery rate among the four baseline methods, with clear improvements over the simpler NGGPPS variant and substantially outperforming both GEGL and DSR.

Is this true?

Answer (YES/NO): YES